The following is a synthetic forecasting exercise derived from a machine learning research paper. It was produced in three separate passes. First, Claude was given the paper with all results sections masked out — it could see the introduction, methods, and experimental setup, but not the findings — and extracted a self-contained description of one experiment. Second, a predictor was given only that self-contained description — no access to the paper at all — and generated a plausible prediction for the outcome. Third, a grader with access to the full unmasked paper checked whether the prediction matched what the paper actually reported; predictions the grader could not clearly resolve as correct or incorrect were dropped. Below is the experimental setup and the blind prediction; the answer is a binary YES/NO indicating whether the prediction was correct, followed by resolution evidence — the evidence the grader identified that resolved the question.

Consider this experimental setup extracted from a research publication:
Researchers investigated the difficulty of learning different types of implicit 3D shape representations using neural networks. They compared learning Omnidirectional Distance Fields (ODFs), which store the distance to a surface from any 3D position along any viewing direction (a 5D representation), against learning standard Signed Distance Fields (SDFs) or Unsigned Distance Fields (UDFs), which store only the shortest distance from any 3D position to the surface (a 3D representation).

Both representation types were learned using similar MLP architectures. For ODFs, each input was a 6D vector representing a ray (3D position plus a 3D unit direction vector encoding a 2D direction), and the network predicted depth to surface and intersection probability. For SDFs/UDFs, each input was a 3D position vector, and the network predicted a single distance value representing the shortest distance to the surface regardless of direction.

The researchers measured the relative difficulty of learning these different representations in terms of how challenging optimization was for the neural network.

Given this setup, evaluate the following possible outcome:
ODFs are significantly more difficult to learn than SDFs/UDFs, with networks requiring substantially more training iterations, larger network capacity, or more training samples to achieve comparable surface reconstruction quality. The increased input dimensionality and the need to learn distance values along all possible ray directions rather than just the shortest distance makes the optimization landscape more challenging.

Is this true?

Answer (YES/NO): NO